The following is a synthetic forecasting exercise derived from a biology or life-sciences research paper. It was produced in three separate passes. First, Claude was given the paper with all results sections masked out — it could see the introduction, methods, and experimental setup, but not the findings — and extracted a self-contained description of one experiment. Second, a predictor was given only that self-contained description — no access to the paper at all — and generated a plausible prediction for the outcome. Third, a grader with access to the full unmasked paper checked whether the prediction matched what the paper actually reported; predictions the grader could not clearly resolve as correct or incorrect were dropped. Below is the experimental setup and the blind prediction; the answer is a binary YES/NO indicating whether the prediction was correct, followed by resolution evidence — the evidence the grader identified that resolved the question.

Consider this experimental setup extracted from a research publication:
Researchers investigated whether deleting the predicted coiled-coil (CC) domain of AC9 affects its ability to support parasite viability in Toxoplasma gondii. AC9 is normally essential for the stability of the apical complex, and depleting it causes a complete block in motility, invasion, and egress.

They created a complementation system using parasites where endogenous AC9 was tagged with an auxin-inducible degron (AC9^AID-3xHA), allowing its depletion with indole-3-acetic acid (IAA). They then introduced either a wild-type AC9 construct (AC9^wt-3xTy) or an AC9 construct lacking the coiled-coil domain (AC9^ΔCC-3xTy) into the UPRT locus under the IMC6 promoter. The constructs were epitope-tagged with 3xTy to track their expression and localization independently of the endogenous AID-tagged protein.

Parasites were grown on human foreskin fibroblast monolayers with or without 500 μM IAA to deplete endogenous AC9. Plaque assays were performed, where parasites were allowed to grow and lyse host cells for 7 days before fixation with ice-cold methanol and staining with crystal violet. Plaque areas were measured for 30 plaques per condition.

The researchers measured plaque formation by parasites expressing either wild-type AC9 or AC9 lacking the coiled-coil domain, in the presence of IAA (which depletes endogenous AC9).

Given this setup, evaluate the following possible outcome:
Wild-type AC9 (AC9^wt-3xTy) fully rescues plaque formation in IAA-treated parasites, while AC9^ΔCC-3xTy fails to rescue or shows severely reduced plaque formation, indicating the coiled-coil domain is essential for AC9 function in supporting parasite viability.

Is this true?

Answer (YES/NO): YES